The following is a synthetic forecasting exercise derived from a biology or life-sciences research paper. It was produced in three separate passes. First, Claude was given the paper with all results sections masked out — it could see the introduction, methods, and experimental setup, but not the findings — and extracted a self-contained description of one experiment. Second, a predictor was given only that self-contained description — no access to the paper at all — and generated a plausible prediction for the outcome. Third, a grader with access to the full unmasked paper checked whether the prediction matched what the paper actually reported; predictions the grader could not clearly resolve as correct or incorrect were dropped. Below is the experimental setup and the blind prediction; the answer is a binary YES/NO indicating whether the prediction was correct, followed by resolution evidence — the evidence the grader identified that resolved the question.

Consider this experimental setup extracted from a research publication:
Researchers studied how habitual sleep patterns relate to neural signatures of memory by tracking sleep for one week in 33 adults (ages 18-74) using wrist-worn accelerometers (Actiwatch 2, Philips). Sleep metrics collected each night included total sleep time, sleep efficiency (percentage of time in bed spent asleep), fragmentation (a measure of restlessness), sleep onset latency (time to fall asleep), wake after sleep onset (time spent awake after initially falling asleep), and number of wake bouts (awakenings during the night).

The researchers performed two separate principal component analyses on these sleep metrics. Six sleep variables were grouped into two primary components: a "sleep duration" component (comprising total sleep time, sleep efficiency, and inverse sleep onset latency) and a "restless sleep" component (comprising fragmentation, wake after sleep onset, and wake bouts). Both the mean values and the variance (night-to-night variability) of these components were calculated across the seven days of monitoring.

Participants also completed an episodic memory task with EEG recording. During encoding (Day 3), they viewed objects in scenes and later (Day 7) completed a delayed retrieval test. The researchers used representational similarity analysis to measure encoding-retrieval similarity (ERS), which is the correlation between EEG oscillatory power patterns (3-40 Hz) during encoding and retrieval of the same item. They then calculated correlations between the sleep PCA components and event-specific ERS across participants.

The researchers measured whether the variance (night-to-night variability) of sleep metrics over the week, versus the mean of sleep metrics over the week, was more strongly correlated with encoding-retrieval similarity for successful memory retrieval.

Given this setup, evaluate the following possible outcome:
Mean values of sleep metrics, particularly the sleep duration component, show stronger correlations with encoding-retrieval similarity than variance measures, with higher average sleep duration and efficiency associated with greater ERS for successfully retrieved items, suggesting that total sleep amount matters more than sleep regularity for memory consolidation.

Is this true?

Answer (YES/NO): NO